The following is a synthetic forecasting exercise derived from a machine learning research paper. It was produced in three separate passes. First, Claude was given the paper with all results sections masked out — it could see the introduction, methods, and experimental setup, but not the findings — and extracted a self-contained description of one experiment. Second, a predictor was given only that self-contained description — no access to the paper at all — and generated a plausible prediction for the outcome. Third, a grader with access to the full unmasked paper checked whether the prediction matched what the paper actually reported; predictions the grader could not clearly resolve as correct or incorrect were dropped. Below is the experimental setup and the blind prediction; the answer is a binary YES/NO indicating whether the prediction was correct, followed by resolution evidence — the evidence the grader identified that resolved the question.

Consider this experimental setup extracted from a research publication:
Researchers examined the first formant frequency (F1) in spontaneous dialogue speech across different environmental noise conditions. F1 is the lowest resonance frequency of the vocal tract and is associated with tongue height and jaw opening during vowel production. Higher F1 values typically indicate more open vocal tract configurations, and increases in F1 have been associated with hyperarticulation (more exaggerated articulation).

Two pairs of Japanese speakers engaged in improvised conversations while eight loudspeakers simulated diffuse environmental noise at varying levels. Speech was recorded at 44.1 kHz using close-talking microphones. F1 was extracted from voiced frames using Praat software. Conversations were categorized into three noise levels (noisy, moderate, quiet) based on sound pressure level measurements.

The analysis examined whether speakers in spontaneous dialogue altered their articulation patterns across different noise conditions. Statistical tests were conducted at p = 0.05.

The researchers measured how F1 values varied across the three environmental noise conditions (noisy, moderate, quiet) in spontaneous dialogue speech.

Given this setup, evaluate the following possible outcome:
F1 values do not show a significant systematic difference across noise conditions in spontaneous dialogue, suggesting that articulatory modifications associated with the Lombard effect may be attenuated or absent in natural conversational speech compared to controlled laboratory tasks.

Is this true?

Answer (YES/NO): NO